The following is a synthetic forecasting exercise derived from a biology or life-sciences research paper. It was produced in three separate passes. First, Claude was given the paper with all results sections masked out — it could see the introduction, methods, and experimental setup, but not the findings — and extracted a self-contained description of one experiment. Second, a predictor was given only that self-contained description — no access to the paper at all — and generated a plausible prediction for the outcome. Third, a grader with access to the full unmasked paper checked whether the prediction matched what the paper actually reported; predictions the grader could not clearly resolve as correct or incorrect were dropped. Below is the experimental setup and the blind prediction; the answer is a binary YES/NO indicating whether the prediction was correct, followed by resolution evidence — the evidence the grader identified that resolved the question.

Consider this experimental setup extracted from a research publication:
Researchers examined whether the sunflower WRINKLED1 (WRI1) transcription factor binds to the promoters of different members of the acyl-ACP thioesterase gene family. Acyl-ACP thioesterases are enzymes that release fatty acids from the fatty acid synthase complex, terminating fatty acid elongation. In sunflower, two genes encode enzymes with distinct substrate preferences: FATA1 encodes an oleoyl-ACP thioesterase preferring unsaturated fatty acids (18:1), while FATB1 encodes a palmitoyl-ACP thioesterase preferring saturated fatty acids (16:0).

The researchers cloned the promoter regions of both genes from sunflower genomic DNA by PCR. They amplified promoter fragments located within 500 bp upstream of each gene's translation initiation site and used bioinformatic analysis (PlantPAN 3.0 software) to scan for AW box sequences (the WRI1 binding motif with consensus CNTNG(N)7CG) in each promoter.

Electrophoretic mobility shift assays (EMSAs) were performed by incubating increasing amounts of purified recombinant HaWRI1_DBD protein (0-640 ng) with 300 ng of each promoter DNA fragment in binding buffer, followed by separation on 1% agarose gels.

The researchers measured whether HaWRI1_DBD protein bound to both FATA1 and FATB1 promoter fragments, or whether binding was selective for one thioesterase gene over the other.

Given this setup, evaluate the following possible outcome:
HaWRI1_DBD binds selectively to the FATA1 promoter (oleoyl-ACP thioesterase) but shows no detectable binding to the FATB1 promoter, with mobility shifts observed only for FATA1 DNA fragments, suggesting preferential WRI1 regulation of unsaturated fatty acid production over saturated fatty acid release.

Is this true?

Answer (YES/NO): YES